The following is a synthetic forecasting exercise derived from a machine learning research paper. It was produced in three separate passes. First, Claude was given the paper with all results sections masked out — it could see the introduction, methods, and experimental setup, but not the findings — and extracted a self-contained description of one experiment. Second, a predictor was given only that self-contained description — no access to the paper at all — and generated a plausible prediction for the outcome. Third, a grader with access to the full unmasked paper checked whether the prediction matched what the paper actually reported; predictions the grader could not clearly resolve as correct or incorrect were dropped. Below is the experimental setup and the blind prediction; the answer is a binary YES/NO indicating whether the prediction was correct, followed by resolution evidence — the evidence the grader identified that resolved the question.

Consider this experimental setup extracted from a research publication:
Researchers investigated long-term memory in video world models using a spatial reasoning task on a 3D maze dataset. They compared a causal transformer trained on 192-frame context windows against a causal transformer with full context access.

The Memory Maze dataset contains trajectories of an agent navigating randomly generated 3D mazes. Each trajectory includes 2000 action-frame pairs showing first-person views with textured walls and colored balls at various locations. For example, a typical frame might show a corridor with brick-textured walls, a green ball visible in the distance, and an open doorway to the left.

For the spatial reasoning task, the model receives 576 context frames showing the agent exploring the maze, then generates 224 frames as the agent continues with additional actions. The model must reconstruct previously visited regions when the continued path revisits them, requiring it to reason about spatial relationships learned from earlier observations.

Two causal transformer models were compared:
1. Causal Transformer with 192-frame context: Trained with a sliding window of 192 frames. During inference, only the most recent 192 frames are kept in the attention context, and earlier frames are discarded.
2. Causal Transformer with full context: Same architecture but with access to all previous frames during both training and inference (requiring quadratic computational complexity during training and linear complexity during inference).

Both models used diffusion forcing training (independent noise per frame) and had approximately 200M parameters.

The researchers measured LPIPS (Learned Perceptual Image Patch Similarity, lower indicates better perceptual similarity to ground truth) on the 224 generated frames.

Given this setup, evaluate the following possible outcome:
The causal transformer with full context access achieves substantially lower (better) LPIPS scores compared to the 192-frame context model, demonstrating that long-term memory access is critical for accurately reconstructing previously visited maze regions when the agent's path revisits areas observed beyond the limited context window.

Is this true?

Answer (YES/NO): YES